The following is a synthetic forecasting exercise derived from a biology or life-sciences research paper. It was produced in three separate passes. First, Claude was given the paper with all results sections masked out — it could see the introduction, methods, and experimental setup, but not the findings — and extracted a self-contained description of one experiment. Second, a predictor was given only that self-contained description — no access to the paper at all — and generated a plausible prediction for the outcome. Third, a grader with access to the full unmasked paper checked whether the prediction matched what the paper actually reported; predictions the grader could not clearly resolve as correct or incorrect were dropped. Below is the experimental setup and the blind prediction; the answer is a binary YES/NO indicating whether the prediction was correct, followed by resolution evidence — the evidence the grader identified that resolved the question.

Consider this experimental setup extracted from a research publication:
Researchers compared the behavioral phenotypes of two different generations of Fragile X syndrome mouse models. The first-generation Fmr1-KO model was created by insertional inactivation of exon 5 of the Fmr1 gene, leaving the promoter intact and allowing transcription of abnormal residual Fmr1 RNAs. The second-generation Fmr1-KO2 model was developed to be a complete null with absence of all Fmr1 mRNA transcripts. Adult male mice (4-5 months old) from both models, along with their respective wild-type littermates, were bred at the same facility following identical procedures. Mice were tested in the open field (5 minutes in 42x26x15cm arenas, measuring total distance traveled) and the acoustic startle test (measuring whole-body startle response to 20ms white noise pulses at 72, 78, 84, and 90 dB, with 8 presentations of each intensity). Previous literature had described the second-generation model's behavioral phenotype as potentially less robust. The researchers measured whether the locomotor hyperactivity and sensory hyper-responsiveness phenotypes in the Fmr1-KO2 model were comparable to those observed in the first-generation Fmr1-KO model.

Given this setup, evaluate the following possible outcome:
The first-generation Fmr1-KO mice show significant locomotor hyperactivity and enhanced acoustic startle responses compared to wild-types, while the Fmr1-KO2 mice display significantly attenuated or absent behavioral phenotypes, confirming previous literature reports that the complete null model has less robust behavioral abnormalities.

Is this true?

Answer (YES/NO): NO